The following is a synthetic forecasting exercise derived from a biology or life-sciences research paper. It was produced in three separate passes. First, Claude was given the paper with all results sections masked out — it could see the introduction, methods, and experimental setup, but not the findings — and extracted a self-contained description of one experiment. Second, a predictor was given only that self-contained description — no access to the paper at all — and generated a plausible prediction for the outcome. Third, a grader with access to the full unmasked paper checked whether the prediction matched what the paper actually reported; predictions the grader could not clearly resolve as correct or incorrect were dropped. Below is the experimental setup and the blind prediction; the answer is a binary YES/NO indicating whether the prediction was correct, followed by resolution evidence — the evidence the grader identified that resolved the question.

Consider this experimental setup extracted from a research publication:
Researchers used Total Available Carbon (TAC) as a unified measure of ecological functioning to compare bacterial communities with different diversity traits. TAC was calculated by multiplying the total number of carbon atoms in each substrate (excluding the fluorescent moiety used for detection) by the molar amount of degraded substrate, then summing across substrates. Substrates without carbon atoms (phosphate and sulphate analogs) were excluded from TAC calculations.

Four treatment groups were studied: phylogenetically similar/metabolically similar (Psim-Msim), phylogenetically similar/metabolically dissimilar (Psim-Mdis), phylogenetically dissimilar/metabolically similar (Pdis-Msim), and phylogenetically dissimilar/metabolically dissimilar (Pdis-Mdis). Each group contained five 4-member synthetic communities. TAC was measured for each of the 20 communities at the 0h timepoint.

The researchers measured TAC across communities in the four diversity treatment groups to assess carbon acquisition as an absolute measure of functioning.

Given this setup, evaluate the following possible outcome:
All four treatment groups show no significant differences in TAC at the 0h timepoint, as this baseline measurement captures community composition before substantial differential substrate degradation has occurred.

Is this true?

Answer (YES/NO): NO